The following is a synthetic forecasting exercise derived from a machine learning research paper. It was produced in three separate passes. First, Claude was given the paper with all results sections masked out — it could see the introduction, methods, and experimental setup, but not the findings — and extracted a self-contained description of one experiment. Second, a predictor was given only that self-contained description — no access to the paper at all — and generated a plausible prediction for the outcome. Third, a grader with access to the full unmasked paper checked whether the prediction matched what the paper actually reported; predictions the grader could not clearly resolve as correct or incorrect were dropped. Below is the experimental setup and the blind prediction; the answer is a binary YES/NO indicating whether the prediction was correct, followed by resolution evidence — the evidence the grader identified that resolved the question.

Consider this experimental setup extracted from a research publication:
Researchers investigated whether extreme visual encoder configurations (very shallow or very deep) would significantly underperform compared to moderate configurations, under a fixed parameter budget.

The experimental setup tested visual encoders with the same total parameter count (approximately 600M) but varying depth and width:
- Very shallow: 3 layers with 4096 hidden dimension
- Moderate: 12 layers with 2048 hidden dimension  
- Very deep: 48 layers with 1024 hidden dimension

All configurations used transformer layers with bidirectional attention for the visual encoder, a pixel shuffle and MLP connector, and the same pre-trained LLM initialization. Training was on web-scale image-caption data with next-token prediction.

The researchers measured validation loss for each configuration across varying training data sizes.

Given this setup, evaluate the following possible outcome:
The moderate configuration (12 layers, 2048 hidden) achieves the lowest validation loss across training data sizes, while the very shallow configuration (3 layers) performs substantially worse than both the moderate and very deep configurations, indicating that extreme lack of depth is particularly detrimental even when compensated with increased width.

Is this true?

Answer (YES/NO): NO